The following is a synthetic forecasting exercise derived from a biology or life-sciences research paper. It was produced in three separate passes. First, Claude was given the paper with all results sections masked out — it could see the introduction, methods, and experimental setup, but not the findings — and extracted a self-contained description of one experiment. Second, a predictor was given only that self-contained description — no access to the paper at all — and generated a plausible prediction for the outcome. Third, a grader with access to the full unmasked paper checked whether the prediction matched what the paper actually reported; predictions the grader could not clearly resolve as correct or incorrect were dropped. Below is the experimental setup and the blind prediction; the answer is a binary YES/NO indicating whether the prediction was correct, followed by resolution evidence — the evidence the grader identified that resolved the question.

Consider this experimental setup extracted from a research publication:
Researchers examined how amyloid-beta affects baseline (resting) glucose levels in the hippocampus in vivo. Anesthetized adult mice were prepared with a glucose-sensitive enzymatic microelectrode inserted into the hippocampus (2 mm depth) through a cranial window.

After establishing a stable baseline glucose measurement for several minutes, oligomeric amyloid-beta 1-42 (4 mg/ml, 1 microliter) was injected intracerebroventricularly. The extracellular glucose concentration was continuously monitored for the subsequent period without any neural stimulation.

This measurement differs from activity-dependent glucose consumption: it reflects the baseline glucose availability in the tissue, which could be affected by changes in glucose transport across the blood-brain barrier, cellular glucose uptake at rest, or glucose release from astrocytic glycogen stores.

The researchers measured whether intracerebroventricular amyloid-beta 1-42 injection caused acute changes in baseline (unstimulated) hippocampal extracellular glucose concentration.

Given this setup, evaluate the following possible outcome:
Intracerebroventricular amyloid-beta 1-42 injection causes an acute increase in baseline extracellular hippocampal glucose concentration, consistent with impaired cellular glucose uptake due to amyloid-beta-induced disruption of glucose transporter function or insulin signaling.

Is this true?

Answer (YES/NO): NO